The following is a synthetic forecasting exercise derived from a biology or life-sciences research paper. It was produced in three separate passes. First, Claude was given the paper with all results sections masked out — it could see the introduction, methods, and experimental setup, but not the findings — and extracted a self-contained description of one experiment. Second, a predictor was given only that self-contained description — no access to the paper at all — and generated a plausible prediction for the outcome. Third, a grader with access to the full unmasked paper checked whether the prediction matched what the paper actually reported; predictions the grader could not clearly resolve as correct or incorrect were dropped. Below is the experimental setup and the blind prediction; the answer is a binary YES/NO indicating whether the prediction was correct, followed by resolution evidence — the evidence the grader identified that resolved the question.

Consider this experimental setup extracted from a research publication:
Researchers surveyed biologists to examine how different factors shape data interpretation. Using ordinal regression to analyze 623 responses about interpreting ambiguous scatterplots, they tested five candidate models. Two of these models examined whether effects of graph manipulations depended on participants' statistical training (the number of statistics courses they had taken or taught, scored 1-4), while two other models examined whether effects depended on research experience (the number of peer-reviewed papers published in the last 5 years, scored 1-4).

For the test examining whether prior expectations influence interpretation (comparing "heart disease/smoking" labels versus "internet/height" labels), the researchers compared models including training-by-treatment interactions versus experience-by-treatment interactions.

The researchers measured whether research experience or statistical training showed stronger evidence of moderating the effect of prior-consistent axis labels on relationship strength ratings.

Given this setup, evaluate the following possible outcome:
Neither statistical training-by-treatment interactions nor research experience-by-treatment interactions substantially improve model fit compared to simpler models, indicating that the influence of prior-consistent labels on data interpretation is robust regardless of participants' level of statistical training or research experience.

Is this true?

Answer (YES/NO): NO